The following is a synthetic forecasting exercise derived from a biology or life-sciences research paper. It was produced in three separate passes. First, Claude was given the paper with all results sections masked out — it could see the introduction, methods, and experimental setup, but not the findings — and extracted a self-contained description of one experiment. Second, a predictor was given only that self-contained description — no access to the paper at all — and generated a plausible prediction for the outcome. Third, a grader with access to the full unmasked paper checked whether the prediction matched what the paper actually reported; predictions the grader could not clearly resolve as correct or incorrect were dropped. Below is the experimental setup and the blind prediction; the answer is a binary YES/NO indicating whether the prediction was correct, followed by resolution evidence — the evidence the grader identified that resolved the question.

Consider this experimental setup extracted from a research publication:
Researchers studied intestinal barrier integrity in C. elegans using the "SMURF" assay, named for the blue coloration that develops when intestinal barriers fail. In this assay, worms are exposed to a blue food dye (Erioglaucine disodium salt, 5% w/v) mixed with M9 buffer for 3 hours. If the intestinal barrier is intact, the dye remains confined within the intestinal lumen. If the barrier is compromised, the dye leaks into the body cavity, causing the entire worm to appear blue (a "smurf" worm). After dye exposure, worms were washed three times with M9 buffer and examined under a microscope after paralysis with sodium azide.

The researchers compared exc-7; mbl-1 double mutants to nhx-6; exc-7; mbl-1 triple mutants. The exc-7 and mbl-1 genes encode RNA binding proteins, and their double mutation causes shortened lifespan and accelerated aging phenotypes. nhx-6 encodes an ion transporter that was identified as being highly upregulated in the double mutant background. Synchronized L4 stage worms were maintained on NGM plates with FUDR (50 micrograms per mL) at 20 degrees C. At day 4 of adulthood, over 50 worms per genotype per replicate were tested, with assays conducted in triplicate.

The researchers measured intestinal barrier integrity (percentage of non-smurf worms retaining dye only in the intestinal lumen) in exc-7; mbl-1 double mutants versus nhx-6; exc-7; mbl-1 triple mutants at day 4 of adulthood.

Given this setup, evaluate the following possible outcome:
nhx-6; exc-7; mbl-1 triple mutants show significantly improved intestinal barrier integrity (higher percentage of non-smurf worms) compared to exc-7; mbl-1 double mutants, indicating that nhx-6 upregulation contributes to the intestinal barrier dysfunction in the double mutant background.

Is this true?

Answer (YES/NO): YES